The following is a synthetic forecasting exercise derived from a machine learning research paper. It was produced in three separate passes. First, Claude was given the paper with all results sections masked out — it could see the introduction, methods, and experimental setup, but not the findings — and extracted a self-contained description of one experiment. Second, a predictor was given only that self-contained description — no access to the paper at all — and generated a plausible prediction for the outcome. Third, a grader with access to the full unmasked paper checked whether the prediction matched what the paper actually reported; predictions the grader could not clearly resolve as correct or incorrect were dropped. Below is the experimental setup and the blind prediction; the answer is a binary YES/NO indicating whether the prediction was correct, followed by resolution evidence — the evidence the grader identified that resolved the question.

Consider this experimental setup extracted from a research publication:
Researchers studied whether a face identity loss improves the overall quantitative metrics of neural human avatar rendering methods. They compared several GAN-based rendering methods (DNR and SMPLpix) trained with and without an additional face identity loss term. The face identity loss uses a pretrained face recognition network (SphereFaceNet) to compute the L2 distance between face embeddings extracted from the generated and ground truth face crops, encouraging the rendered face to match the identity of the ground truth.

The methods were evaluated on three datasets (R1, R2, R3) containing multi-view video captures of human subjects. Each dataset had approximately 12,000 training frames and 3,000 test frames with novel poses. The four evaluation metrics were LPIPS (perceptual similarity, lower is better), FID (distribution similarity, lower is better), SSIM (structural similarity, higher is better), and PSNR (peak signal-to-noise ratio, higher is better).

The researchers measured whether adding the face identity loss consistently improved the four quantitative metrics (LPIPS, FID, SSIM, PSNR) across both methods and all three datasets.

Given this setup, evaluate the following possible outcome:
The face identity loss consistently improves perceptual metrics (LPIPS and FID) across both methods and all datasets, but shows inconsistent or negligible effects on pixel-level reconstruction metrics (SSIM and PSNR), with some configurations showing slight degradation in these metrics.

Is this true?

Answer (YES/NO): NO